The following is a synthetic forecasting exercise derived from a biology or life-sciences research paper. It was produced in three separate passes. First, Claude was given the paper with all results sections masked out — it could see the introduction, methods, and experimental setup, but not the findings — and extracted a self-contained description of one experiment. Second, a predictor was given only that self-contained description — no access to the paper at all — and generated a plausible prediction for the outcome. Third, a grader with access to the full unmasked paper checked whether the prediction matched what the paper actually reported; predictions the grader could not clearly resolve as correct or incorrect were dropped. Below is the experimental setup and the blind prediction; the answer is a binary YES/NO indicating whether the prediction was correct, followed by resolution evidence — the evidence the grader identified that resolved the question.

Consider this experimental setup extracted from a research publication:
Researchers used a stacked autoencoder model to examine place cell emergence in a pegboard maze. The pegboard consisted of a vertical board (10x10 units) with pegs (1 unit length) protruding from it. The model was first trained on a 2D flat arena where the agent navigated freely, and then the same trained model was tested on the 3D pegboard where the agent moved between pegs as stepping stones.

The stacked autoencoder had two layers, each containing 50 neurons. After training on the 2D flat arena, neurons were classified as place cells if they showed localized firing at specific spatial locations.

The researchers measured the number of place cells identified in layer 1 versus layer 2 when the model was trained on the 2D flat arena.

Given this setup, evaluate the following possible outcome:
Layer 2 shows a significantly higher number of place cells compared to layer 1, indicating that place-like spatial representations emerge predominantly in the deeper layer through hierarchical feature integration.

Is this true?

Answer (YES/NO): YES